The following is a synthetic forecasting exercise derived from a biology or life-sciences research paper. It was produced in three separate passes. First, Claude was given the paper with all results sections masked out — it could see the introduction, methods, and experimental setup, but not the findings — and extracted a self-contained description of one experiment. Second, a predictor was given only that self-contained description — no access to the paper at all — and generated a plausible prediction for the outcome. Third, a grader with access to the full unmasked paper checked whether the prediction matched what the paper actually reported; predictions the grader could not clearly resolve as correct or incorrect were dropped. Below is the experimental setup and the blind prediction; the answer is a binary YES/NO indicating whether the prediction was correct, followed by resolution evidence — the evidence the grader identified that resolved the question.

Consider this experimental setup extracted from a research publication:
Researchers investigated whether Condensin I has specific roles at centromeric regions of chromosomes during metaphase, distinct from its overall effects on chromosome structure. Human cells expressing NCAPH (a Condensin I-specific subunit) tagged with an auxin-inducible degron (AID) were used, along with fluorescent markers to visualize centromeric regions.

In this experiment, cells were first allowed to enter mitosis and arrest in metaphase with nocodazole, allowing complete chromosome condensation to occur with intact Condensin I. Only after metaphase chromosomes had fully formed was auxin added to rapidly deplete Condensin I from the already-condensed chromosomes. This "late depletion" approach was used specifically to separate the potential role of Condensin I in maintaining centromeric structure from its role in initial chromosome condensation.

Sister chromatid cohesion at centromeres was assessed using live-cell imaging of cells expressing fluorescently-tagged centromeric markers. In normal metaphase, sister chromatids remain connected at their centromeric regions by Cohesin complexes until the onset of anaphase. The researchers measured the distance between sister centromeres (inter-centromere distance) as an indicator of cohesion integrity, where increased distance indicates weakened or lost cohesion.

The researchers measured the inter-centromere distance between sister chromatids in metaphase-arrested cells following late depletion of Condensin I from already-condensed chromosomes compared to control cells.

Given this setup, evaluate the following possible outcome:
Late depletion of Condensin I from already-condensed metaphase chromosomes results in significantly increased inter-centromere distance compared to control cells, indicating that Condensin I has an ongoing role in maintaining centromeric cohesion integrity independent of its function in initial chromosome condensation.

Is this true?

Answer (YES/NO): YES